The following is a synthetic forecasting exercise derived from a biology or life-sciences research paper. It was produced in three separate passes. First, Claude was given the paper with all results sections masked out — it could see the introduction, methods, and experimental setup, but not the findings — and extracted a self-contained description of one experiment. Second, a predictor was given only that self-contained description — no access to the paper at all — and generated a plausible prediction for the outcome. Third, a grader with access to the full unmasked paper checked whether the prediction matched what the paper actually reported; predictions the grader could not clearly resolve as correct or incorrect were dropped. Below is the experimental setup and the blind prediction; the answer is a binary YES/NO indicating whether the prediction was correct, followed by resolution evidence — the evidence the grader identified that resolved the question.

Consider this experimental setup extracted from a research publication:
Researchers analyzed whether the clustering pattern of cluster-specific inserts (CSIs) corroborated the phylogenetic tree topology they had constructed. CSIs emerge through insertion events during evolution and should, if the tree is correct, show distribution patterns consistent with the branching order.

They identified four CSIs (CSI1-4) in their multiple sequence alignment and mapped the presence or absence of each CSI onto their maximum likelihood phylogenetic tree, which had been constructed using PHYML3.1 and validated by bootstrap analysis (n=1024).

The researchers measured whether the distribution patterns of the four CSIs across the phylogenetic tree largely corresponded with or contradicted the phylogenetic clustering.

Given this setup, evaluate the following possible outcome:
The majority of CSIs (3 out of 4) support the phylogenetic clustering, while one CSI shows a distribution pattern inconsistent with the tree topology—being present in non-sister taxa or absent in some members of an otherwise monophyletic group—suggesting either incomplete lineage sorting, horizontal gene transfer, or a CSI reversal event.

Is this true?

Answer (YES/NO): YES